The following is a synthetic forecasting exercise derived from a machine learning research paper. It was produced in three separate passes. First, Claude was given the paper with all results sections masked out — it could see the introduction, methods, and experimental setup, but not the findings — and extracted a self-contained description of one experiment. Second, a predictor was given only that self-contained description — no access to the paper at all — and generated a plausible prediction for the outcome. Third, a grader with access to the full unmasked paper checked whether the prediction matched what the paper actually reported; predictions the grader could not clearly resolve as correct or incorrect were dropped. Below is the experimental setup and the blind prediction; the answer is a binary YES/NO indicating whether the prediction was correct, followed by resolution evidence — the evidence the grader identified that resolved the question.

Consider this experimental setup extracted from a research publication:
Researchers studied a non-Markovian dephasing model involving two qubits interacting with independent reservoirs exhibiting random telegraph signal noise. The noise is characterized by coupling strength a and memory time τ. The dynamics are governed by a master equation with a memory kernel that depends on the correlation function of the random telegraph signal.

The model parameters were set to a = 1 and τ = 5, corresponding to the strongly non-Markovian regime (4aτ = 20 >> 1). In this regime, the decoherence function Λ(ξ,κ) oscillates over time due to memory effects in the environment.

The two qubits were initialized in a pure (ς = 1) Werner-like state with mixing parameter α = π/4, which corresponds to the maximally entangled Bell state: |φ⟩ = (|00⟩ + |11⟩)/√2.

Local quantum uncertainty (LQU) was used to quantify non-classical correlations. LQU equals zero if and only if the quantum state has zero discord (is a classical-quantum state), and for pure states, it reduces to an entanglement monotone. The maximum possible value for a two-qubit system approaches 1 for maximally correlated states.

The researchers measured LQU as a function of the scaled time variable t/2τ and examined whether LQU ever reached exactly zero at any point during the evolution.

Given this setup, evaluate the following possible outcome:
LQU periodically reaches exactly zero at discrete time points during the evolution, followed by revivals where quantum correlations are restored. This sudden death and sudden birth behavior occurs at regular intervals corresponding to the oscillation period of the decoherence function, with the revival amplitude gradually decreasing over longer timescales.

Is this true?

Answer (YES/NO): YES